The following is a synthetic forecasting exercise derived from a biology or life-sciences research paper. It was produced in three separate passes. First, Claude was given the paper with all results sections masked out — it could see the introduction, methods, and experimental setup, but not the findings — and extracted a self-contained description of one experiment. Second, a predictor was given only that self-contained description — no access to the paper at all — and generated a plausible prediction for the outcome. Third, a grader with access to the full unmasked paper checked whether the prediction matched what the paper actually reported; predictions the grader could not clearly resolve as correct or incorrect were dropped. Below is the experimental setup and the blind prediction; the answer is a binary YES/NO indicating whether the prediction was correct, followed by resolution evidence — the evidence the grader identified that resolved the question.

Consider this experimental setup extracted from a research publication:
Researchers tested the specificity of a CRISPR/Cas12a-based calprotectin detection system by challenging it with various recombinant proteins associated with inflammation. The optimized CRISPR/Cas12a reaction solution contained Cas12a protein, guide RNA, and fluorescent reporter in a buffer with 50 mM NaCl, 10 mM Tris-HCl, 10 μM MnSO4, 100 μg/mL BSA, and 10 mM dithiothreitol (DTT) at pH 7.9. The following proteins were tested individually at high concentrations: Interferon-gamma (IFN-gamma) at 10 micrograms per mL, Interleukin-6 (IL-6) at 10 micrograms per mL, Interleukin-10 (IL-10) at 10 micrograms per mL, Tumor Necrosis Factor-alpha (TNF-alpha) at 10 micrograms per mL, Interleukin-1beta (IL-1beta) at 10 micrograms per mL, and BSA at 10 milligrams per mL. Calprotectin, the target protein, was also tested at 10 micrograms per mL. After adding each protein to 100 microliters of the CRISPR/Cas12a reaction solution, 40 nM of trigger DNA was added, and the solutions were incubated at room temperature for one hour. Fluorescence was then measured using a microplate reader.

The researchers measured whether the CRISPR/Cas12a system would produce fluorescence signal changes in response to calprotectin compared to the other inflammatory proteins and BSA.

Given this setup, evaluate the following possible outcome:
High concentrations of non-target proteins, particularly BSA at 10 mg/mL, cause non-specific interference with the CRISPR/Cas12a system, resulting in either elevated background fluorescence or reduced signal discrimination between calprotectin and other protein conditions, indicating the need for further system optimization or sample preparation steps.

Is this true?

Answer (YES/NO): NO